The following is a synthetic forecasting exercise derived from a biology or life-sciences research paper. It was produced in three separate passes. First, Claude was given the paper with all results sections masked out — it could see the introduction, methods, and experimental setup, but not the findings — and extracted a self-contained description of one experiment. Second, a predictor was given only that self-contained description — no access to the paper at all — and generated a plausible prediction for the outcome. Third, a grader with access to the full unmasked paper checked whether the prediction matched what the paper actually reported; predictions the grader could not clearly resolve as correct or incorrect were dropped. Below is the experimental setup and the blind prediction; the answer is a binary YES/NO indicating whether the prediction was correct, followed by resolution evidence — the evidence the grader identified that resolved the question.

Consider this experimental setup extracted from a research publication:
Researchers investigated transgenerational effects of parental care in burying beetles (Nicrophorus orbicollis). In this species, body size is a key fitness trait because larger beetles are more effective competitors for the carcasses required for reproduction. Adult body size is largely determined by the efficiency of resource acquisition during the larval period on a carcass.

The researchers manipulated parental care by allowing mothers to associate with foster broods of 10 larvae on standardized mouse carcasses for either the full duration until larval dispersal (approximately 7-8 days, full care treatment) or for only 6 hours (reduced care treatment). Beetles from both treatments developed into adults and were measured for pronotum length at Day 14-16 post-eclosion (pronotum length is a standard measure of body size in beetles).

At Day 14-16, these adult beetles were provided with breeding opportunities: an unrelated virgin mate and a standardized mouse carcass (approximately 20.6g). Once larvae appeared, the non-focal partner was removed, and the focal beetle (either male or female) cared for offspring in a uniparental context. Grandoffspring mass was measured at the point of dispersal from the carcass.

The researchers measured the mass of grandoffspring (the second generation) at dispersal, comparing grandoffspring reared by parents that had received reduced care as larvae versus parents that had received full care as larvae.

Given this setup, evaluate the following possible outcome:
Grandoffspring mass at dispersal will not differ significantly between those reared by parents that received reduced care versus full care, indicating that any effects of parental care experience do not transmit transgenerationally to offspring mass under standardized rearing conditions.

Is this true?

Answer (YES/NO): YES